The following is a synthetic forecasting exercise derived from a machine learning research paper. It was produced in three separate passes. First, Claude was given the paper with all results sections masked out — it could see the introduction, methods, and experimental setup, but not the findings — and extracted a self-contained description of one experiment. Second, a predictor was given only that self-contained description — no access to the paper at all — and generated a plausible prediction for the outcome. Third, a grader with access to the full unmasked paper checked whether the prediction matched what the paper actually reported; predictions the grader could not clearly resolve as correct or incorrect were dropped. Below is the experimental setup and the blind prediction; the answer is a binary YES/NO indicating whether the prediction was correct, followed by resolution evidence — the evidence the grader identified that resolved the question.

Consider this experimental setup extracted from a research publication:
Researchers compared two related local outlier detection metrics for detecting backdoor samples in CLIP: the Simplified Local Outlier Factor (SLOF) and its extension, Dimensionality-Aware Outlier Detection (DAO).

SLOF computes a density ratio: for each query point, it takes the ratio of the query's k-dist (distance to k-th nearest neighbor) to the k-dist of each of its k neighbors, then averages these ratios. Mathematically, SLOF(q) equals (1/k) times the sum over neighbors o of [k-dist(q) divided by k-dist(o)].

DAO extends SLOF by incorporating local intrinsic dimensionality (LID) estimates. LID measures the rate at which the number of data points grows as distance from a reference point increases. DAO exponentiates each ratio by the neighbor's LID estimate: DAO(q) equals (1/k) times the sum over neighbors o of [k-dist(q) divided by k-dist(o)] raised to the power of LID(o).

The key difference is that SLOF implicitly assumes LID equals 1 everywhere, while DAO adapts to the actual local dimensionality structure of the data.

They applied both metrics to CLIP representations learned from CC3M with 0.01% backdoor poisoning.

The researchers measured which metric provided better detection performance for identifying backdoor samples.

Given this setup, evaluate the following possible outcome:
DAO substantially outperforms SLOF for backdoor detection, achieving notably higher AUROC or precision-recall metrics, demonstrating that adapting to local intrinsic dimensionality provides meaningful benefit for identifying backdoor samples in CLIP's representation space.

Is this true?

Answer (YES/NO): NO